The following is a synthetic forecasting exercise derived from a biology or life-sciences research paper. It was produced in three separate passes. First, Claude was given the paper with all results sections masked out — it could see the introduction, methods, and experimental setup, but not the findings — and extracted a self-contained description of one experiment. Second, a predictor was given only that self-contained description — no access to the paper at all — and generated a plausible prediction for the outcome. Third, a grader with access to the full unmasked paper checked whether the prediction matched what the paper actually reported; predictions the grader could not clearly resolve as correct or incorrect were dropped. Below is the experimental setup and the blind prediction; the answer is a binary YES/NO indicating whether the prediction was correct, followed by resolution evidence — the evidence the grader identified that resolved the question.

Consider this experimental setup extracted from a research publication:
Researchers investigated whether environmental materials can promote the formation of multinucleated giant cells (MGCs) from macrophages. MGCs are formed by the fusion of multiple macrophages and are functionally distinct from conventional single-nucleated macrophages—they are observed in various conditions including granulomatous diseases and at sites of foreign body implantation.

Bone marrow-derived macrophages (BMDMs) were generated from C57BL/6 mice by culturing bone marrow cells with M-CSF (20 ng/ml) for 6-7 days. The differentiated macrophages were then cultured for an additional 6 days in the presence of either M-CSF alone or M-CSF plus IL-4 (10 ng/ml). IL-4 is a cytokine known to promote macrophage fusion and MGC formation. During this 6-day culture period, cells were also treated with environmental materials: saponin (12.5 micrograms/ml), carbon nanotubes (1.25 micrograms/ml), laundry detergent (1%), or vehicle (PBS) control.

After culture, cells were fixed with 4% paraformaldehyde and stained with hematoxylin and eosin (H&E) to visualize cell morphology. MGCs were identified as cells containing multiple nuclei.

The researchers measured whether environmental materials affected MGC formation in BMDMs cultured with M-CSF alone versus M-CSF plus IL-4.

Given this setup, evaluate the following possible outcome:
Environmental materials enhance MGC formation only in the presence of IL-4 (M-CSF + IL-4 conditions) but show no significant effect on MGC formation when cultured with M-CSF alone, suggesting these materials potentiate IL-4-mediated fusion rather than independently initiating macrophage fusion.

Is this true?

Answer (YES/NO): YES